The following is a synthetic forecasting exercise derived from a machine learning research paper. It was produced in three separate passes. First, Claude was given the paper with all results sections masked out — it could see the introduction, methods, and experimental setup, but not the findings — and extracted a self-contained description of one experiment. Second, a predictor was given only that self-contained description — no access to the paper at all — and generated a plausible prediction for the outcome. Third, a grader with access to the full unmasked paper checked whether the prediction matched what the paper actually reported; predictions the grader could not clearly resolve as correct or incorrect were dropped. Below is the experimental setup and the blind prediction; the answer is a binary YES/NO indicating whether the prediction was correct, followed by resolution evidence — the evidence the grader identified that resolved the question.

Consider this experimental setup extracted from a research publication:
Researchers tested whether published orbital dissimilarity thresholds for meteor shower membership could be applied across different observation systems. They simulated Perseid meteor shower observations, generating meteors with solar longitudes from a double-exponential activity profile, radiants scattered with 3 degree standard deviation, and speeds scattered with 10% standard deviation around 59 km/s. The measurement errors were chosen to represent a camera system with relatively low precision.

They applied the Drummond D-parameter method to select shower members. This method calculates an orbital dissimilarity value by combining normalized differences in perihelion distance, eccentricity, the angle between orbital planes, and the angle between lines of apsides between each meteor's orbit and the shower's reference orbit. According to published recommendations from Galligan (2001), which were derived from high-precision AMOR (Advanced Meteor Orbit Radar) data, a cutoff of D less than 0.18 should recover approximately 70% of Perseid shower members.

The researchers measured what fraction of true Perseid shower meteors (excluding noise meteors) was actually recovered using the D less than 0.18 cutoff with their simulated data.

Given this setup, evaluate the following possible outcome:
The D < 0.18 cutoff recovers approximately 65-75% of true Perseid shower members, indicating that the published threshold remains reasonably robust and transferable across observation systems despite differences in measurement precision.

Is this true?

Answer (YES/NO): NO